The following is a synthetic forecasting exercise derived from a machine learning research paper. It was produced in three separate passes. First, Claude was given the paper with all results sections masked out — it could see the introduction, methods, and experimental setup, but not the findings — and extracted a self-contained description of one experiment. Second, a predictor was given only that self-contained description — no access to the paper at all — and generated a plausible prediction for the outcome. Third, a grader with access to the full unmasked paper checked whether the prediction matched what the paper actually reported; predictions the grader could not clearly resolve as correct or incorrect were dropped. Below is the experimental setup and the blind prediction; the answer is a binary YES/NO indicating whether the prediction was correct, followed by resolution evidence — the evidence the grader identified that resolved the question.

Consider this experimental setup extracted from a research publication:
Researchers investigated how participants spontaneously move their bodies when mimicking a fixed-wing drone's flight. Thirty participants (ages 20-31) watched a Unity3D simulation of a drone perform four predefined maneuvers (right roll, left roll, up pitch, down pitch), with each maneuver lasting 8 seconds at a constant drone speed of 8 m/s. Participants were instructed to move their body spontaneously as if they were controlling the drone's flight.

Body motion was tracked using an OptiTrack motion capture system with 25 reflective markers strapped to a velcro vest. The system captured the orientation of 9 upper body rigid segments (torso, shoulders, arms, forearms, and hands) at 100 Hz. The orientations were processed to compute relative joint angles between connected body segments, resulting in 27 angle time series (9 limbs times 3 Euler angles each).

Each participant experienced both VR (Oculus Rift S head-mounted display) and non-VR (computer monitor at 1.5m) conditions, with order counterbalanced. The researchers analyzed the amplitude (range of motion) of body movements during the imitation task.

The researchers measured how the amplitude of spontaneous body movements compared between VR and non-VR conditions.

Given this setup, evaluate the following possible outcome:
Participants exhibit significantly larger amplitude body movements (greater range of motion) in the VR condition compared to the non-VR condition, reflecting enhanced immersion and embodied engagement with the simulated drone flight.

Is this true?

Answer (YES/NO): NO